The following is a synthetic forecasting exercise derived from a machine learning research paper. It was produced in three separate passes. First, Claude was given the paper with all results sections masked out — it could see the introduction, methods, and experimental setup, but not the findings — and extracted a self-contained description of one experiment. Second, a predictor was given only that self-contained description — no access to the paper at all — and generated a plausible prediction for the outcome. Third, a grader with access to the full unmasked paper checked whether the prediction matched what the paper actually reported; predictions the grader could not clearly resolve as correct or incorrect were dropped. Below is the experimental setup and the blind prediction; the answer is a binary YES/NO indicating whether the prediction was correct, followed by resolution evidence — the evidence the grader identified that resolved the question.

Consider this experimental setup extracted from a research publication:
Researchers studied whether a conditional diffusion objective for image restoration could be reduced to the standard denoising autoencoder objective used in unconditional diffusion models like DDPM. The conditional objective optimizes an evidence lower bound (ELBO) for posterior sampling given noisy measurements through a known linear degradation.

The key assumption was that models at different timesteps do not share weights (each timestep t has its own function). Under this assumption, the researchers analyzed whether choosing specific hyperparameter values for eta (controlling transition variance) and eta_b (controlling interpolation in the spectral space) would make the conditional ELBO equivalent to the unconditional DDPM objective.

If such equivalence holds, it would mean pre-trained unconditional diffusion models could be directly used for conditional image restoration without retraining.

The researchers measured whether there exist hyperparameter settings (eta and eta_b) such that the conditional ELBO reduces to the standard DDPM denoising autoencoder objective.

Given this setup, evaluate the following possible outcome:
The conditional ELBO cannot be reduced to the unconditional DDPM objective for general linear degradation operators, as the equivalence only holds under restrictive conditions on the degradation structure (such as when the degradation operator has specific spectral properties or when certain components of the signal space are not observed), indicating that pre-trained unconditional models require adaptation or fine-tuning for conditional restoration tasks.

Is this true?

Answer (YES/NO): NO